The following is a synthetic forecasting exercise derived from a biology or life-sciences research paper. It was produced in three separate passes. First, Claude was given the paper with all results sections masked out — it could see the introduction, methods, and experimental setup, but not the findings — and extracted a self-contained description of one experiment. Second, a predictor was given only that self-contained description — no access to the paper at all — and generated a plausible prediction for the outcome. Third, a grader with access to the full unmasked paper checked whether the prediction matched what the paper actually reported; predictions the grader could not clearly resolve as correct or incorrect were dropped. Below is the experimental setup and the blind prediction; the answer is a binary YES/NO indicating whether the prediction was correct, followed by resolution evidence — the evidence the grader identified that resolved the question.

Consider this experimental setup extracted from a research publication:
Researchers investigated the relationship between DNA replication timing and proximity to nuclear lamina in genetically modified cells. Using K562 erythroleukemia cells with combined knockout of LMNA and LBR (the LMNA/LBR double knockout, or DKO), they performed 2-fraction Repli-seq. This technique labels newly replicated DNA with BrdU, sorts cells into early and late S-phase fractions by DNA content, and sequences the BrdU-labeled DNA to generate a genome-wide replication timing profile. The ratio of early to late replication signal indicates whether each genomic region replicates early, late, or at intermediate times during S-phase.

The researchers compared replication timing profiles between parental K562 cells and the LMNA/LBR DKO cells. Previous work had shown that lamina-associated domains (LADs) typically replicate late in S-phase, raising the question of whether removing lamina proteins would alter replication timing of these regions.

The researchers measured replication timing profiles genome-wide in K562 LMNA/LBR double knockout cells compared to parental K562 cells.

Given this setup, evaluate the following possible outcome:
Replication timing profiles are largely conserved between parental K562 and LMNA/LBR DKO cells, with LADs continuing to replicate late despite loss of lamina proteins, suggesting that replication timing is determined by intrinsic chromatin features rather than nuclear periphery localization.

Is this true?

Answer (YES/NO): NO